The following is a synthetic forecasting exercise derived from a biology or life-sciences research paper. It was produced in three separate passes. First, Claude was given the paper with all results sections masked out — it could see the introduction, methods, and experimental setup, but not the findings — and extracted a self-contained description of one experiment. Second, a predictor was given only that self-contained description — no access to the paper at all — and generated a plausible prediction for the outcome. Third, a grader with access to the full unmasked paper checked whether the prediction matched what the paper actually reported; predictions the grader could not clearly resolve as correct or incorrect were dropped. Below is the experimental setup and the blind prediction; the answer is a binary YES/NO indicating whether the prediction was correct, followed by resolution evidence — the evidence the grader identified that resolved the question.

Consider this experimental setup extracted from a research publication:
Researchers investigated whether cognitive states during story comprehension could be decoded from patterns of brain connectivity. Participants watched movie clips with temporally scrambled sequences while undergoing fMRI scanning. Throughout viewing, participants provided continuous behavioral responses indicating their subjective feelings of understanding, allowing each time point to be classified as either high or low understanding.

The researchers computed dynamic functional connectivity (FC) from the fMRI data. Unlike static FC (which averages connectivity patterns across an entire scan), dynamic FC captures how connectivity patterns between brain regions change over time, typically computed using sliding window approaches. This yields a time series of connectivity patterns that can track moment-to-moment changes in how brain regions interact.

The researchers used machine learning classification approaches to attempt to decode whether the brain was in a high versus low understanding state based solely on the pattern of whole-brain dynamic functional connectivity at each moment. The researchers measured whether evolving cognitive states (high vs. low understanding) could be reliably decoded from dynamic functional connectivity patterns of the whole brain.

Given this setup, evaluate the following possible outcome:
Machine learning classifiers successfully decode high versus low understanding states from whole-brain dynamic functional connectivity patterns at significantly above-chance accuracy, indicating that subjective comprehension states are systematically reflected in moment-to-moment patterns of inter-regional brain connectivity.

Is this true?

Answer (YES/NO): YES